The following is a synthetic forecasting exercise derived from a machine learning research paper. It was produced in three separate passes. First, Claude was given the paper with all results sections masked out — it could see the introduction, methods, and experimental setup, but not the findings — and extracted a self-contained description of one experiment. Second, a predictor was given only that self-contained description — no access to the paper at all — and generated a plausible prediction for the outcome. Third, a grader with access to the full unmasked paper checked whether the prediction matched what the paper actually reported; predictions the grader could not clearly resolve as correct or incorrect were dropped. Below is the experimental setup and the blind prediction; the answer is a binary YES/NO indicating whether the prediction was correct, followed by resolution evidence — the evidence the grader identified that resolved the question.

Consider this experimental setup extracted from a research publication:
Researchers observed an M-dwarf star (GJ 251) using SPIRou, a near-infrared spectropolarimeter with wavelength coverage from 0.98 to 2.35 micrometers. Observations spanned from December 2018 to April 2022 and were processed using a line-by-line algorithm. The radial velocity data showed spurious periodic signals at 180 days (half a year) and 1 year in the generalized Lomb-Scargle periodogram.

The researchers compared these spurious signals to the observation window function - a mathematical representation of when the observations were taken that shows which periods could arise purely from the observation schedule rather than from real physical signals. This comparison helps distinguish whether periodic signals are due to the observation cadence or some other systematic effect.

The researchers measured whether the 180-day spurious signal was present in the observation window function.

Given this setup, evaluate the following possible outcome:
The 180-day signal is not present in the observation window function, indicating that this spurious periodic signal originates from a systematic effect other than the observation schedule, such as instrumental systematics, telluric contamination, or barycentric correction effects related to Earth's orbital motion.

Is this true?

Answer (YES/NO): YES